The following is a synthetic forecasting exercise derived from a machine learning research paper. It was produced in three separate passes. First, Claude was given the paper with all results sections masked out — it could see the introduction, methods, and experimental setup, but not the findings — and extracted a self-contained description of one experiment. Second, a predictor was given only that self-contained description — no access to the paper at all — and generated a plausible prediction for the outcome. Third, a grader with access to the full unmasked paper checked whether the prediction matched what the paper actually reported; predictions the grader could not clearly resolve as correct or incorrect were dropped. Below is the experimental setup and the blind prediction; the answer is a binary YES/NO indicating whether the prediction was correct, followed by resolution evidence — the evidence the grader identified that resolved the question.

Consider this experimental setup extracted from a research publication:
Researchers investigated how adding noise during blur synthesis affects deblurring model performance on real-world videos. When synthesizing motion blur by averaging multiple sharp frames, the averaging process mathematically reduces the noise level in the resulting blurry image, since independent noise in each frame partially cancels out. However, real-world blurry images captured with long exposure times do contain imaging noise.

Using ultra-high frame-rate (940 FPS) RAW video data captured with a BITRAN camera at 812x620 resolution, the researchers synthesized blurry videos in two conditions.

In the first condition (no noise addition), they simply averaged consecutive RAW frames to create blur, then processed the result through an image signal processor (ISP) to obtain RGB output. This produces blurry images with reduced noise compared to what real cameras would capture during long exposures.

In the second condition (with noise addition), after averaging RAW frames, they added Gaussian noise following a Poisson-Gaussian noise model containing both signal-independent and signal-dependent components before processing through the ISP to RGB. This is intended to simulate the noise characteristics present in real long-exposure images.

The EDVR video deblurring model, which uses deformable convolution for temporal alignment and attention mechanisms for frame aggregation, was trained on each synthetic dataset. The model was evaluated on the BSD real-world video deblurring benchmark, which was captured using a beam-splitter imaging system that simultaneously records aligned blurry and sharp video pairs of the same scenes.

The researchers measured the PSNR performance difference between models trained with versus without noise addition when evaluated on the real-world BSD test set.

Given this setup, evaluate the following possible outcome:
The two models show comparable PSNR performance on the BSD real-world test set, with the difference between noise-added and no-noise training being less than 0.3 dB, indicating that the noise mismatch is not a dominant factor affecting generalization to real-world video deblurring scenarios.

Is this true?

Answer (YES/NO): NO